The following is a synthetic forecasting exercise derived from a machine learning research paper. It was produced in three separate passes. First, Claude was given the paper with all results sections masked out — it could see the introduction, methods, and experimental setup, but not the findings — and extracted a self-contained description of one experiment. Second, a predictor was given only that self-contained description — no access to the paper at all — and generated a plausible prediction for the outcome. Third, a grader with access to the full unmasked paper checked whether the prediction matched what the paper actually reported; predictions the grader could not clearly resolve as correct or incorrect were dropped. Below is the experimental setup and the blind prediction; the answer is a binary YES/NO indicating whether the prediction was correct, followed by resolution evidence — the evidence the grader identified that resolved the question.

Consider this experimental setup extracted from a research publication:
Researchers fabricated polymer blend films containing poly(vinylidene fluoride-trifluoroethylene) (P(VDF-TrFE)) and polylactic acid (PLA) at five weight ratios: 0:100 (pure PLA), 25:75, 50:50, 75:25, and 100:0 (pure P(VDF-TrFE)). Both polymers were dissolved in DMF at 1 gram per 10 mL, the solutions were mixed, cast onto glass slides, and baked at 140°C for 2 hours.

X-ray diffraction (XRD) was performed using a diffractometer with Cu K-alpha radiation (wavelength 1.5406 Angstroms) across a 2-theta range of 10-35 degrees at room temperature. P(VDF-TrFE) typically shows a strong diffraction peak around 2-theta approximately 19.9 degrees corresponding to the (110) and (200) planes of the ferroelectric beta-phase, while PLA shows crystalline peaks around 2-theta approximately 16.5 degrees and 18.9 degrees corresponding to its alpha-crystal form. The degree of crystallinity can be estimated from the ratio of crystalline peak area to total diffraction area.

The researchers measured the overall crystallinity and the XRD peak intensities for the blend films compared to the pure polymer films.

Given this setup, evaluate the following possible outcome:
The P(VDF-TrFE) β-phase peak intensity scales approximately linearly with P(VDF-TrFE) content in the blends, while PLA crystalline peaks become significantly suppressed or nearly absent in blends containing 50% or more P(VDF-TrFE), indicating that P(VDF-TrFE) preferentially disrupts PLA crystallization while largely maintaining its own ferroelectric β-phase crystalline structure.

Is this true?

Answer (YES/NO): NO